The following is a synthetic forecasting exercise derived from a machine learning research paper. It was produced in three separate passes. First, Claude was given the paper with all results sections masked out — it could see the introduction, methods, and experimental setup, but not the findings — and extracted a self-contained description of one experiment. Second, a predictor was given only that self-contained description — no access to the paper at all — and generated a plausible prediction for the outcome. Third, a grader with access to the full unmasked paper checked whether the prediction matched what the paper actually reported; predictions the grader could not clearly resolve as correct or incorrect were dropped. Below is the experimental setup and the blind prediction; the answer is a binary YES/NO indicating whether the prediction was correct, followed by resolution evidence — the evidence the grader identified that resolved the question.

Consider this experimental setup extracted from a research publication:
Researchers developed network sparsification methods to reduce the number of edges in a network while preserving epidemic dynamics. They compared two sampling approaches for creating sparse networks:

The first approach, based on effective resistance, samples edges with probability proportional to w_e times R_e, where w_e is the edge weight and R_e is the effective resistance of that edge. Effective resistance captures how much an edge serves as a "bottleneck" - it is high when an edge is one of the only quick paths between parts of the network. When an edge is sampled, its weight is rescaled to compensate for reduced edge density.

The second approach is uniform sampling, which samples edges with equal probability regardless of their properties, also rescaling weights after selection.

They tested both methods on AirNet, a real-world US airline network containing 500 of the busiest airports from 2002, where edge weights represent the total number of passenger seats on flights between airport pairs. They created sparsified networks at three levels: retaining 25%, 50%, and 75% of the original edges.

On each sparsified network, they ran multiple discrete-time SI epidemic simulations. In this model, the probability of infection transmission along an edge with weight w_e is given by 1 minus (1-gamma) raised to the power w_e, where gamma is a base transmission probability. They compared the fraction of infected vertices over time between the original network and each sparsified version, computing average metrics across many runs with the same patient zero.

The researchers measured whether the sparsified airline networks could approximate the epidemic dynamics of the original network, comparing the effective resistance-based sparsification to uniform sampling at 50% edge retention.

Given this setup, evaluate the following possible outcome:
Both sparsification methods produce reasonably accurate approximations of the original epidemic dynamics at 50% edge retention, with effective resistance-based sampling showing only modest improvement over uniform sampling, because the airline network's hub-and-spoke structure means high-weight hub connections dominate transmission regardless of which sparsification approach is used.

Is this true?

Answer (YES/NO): NO